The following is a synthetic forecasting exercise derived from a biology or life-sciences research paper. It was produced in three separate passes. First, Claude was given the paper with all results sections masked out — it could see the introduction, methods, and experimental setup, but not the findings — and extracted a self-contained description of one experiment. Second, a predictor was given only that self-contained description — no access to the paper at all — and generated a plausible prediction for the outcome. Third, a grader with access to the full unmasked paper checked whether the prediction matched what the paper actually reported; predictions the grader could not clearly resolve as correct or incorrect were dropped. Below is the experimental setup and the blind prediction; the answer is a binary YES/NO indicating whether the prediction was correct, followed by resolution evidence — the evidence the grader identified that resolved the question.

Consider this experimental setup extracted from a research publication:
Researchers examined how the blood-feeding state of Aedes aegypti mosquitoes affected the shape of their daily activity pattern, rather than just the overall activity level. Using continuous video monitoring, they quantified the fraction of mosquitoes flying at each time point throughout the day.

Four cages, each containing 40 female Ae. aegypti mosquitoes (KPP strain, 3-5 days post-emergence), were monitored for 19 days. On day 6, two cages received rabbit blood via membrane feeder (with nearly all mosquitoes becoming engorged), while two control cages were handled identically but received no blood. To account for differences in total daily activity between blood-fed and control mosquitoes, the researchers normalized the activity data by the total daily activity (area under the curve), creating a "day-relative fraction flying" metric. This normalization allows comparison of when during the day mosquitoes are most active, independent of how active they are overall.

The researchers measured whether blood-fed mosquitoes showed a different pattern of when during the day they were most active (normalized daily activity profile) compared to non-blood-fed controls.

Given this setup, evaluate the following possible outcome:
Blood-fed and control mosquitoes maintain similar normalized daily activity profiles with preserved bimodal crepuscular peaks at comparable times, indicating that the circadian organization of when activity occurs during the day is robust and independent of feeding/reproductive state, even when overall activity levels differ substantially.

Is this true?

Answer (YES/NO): NO